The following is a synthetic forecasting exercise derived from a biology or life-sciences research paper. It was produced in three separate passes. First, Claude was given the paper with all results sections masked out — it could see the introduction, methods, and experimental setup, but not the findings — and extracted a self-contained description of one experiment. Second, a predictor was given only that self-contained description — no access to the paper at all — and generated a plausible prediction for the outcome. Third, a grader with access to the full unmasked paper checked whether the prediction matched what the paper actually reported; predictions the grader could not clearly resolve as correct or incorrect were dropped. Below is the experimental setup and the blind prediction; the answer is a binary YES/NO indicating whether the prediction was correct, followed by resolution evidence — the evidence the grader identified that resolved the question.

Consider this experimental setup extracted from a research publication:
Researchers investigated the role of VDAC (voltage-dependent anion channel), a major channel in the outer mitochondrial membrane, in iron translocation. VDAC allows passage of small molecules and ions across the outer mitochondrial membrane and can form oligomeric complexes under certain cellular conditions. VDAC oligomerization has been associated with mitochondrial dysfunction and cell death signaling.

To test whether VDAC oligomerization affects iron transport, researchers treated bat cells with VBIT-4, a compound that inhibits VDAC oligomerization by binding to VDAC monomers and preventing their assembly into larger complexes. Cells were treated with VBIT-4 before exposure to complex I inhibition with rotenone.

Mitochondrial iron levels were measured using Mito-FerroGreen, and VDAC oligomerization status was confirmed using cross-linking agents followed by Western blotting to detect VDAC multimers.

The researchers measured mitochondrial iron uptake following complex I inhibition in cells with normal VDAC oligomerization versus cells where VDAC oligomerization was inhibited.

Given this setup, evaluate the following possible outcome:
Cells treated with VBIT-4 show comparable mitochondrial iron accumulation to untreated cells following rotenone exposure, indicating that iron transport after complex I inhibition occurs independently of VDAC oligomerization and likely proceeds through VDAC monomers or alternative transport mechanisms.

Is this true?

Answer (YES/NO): NO